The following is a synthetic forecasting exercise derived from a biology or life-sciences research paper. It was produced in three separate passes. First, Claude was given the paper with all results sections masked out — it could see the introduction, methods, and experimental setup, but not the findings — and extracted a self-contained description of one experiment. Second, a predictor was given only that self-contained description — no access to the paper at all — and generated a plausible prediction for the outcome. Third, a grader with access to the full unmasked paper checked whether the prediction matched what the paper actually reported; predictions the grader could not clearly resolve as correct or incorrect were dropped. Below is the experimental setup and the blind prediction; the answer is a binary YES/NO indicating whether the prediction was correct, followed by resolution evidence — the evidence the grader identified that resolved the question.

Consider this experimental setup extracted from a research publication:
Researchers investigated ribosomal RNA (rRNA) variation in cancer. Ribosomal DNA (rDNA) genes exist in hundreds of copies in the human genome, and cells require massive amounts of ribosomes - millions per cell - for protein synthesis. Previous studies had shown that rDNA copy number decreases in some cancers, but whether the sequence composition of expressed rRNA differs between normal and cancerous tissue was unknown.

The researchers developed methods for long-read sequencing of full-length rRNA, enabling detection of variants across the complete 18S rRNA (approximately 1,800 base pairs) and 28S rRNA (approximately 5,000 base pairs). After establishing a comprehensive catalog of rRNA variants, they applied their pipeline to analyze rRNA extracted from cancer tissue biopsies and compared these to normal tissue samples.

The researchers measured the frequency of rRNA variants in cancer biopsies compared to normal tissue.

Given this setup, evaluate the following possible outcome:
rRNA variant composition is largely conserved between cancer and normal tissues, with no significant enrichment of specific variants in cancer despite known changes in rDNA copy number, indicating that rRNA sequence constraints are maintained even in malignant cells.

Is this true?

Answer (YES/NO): NO